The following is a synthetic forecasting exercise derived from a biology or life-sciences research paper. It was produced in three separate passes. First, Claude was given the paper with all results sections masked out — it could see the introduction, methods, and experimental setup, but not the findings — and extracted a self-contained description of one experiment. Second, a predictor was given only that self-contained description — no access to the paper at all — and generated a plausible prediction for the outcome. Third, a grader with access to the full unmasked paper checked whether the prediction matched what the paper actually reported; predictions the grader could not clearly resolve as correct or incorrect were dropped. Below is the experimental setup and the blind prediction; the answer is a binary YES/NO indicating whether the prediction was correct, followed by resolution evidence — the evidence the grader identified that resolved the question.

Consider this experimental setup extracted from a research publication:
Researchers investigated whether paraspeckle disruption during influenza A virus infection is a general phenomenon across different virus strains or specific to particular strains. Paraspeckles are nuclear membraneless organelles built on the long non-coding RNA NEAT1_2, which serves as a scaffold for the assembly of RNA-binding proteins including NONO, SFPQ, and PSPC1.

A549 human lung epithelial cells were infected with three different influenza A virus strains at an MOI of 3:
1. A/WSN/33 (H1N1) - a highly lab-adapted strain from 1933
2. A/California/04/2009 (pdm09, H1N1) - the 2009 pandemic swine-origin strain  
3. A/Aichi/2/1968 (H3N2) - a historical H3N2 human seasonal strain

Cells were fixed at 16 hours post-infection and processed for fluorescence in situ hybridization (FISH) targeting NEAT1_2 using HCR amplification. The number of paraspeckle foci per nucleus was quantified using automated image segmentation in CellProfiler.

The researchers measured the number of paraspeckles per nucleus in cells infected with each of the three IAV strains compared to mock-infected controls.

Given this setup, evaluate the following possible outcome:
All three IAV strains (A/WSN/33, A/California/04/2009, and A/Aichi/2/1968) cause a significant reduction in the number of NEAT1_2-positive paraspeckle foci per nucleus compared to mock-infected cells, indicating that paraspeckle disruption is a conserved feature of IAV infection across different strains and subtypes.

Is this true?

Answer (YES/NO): YES